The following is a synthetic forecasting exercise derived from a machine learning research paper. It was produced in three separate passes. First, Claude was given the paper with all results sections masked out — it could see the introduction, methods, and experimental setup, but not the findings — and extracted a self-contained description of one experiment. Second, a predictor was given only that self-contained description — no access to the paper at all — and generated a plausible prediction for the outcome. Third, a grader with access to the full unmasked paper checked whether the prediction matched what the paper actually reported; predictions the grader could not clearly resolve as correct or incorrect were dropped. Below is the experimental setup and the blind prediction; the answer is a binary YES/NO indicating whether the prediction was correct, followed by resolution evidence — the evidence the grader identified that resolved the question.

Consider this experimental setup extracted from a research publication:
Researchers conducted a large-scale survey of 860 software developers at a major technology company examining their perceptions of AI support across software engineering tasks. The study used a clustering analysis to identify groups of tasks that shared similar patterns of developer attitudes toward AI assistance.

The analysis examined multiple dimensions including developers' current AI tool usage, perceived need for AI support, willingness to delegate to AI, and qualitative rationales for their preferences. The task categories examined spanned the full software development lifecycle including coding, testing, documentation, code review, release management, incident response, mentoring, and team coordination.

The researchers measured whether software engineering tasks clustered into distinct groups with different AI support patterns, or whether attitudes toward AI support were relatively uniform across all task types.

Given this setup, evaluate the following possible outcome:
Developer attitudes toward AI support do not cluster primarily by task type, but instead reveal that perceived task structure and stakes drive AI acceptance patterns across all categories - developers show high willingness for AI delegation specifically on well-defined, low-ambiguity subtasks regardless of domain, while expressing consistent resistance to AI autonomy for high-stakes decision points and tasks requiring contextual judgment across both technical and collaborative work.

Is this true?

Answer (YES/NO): NO